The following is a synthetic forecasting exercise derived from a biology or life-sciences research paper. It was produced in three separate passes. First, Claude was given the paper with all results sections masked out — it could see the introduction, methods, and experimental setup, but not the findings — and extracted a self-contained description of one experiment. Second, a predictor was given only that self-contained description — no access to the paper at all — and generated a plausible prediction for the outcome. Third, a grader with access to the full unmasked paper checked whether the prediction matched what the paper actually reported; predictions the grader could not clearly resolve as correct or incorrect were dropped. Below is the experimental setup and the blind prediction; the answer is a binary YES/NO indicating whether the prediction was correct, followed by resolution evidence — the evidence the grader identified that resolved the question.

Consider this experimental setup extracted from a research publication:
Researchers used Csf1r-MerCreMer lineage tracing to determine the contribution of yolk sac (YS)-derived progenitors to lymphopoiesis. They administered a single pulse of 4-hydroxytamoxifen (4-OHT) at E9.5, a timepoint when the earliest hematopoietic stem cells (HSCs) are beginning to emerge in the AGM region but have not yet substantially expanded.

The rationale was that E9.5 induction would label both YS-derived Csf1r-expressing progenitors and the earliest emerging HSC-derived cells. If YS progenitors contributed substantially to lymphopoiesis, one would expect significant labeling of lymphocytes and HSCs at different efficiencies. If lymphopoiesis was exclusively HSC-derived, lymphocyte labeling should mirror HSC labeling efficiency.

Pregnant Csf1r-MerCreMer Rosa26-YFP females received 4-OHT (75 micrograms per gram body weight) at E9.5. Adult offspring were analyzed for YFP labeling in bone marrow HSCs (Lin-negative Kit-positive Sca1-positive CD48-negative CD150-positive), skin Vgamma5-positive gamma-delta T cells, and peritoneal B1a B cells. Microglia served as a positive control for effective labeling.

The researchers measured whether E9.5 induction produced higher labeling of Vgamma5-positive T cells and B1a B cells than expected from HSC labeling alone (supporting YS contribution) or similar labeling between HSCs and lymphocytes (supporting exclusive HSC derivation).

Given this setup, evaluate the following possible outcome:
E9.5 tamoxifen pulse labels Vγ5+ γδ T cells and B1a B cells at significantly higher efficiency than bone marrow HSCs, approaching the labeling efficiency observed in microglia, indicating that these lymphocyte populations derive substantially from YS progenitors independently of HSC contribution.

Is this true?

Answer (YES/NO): NO